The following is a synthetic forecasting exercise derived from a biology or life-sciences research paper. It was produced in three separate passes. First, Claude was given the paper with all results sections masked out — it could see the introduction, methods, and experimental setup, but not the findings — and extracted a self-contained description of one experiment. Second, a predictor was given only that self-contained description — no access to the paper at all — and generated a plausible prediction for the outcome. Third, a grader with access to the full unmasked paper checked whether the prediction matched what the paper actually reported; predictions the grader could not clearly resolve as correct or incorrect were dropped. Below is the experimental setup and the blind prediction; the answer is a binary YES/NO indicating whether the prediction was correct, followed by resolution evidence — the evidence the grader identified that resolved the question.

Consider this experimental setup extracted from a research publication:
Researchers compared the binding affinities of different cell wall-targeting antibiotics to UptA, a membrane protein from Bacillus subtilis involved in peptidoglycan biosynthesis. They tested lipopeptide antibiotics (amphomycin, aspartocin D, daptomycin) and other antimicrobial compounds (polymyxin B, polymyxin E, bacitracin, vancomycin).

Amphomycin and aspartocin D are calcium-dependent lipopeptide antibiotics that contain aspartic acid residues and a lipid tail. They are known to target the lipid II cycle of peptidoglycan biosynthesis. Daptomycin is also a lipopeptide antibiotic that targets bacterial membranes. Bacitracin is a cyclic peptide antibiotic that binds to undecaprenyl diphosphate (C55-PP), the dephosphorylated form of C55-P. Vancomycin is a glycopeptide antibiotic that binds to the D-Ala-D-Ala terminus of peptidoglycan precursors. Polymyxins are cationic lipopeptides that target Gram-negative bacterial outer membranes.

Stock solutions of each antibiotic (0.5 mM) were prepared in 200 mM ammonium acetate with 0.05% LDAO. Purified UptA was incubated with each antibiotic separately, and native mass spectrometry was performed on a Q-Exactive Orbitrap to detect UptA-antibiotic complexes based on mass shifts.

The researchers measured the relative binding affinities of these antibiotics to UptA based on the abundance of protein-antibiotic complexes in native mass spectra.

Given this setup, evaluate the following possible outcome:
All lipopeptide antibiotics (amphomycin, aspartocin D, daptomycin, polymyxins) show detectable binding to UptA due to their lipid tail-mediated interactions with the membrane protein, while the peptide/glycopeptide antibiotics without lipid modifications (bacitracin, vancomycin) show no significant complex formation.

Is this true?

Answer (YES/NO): NO